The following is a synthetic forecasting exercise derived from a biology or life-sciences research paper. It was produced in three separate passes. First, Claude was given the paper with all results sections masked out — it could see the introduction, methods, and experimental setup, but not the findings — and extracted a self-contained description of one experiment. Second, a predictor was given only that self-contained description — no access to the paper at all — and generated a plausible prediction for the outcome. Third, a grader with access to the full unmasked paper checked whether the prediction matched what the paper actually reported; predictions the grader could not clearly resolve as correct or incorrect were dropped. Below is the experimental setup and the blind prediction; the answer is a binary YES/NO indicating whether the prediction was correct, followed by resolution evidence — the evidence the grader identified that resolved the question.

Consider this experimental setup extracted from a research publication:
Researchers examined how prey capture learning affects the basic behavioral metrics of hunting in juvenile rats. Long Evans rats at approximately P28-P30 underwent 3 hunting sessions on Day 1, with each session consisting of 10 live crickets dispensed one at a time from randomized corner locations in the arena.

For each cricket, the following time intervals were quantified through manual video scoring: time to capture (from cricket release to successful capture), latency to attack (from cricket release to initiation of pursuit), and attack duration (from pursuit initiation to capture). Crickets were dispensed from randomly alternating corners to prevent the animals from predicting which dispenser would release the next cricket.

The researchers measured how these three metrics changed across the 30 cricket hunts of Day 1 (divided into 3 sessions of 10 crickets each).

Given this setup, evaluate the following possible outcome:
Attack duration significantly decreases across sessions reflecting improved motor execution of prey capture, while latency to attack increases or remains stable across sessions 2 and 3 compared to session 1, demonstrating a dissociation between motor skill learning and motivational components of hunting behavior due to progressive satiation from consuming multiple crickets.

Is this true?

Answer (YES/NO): NO